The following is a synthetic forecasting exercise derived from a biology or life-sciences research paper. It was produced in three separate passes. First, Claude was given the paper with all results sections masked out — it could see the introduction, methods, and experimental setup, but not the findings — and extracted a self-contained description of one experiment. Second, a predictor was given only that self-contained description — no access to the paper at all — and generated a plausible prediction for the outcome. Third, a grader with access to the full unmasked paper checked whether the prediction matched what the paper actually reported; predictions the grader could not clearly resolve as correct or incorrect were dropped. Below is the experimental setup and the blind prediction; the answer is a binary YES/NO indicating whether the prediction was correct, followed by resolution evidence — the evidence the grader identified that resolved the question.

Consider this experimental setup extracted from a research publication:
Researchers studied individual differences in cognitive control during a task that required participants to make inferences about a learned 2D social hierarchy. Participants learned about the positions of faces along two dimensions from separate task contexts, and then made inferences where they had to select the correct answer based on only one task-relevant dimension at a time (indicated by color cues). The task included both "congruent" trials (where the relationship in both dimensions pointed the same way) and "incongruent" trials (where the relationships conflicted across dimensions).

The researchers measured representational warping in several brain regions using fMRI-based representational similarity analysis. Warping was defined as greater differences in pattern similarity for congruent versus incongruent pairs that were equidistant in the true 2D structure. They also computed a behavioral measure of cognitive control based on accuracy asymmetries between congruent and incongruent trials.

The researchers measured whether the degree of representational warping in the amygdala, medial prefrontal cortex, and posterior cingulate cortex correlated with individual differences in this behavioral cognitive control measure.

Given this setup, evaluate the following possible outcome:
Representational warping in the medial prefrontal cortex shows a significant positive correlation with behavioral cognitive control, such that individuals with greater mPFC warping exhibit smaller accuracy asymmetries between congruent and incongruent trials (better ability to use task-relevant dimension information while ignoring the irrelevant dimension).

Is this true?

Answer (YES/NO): NO